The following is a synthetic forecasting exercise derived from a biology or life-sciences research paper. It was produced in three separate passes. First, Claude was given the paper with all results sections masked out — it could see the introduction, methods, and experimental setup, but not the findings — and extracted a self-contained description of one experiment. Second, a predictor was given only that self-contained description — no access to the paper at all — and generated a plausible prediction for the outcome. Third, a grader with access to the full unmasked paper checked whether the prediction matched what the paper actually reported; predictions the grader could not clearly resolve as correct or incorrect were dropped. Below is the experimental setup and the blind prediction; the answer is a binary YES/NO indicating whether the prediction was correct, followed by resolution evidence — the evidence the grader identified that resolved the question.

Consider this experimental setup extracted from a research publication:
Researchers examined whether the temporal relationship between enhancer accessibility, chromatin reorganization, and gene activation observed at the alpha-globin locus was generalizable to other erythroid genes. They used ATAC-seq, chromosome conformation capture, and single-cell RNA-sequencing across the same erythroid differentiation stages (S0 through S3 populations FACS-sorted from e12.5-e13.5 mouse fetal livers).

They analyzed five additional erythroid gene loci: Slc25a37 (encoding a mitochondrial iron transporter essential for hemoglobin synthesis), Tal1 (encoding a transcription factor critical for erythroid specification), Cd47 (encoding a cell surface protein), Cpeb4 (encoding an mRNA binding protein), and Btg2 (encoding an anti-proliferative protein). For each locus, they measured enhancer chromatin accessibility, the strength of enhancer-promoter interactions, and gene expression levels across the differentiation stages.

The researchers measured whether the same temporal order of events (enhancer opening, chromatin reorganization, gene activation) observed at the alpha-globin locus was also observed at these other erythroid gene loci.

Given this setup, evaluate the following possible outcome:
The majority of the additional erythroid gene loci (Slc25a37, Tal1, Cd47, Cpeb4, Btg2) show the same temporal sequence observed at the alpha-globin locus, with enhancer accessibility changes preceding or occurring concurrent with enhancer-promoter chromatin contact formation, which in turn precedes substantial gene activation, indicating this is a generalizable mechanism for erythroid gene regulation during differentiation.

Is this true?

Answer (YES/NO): NO